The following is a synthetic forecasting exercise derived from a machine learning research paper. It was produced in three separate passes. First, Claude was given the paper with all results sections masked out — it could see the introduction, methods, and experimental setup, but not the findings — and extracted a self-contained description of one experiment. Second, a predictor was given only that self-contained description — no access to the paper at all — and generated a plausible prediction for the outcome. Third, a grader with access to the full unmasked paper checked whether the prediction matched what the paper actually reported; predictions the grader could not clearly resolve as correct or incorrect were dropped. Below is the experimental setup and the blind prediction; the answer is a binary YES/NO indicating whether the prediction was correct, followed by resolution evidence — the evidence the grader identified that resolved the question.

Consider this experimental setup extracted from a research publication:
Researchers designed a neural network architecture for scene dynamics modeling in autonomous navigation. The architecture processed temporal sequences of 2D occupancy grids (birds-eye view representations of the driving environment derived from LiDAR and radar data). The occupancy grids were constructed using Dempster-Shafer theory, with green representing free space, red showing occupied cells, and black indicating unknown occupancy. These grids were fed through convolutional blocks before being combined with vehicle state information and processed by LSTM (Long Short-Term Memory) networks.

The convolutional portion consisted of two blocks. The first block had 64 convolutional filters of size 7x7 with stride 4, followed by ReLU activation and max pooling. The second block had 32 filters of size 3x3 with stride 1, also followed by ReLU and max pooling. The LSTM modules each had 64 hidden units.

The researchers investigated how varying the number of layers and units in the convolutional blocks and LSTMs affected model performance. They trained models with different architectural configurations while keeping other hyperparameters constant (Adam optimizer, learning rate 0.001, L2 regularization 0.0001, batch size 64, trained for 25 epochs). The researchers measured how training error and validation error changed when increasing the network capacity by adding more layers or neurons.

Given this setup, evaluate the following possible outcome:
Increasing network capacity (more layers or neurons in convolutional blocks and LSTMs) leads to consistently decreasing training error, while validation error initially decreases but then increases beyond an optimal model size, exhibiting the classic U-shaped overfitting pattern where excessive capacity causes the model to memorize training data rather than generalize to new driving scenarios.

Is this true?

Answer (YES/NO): YES